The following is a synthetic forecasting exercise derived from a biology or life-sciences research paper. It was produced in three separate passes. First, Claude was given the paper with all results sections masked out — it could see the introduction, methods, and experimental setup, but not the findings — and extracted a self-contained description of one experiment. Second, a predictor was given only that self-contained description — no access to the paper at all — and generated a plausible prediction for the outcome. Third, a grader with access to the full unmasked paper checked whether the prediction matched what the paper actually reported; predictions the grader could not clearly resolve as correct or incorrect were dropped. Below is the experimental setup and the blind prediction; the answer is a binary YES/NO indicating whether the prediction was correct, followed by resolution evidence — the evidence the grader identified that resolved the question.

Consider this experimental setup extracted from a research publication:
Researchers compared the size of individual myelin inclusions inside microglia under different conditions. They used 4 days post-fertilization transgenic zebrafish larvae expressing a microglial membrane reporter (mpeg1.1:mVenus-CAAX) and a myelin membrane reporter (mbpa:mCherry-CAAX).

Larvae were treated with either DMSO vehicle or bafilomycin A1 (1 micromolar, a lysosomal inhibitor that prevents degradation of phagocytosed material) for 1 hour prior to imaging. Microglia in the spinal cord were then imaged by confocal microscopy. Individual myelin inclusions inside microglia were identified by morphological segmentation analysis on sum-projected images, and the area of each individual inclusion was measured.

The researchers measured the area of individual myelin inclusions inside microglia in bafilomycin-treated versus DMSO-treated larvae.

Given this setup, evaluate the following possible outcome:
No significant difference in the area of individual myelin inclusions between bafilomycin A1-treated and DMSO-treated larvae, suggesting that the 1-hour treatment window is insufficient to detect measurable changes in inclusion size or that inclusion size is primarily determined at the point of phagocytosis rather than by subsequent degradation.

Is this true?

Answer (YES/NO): YES